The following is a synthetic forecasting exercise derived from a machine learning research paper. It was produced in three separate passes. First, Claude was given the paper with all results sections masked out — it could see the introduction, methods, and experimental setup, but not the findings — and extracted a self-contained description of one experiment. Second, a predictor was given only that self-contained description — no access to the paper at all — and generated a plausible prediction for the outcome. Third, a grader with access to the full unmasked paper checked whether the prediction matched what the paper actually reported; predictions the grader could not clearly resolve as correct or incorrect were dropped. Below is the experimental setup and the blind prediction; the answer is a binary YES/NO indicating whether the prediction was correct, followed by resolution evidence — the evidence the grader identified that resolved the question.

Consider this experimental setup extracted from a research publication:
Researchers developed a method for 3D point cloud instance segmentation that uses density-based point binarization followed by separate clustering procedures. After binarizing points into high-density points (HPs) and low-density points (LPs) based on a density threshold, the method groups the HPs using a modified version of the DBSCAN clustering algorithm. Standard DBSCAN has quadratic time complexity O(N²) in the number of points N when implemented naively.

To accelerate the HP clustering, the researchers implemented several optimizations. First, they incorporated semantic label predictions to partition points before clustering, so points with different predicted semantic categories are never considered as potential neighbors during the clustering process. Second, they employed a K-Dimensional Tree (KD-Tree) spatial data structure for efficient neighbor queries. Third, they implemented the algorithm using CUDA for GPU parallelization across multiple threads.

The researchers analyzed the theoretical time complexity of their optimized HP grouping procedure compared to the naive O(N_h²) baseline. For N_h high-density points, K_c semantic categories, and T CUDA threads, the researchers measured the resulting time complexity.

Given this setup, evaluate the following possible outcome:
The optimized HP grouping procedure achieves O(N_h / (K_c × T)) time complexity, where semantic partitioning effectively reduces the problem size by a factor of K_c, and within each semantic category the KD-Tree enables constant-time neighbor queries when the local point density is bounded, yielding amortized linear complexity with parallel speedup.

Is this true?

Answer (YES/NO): NO